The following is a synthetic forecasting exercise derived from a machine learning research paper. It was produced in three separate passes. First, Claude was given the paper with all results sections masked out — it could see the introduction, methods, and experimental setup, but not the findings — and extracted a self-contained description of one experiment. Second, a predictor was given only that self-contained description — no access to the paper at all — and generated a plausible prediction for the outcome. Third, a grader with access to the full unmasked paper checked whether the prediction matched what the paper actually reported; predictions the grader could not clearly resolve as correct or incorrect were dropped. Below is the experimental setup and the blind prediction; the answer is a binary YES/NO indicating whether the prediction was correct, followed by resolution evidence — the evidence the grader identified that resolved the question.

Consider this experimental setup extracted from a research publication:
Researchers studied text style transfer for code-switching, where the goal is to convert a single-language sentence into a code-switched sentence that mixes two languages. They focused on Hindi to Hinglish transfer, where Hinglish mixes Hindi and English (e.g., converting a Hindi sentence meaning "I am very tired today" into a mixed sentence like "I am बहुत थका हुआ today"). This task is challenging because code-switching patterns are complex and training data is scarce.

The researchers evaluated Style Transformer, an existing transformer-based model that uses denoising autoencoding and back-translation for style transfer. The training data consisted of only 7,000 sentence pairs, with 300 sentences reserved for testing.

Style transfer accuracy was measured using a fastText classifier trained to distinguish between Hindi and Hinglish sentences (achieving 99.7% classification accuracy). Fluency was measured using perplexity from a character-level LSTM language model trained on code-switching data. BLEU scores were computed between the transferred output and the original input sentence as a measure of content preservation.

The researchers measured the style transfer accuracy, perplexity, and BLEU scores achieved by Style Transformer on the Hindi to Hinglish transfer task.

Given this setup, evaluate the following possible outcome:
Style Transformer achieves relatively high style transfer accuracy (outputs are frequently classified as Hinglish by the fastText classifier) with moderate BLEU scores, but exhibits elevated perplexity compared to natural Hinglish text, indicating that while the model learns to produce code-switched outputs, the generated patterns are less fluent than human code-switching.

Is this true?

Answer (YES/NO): NO